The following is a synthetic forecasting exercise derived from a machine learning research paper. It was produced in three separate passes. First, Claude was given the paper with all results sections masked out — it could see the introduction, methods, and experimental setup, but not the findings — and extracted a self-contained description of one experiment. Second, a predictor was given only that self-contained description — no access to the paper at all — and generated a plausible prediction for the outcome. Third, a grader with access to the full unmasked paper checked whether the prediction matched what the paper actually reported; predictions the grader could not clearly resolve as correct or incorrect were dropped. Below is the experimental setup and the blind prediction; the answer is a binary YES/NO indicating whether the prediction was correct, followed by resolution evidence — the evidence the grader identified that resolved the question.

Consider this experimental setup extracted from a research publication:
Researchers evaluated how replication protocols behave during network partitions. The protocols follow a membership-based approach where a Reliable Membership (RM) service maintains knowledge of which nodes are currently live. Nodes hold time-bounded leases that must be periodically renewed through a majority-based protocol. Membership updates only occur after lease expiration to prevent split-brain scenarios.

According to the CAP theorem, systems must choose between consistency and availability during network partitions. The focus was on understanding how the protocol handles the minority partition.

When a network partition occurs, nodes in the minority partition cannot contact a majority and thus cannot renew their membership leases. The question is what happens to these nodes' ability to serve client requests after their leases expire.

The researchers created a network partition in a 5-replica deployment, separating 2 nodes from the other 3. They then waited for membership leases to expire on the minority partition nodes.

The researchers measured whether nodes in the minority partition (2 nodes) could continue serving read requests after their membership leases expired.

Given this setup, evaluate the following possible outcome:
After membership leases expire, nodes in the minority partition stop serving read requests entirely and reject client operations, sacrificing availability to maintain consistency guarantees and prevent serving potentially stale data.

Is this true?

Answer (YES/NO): YES